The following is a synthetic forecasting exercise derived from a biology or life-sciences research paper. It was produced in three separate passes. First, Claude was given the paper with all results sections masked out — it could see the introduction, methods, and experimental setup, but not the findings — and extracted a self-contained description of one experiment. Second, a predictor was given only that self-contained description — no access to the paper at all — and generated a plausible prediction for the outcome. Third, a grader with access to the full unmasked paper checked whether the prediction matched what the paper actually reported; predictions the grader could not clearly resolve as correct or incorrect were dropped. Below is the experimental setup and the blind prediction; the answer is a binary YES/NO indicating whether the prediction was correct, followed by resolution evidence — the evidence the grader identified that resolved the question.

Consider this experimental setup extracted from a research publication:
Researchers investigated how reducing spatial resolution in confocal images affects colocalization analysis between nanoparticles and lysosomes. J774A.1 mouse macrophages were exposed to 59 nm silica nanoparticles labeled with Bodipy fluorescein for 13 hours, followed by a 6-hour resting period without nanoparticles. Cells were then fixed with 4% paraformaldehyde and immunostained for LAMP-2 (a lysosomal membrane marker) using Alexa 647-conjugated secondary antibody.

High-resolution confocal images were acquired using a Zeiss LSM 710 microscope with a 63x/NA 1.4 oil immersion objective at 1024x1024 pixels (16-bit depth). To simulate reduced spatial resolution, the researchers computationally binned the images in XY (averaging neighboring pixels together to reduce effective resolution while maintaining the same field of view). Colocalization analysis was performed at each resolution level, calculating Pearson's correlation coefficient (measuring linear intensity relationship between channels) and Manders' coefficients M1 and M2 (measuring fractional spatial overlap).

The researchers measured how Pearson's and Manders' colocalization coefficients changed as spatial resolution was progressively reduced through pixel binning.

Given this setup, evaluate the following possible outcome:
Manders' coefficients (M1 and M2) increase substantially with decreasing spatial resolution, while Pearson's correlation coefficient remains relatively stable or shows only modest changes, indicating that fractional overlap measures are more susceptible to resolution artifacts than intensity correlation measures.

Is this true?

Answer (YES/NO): NO